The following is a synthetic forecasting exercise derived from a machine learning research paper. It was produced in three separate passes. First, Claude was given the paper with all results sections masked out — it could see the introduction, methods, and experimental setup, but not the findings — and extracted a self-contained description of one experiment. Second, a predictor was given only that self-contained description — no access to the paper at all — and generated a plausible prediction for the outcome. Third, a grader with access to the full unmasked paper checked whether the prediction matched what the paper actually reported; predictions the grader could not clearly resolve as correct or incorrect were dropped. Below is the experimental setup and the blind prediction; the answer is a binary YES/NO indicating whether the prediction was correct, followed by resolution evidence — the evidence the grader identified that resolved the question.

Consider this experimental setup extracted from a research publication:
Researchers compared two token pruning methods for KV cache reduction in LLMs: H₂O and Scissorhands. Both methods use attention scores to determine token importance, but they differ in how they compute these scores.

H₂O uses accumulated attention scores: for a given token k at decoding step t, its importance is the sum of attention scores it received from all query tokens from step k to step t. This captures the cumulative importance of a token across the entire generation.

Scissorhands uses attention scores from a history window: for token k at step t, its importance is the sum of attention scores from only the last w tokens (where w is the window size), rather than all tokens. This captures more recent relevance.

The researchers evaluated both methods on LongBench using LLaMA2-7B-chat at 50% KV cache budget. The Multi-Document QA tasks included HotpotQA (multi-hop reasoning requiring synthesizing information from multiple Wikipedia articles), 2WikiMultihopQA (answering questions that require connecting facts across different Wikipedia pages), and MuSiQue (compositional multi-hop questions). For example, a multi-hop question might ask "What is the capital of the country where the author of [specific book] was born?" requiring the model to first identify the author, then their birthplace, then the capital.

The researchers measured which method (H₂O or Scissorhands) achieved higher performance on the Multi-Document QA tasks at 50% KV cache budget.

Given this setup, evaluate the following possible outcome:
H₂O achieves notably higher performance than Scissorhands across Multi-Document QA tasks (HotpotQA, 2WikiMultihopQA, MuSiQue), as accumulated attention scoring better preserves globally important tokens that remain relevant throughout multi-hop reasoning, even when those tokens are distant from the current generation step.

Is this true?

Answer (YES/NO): NO